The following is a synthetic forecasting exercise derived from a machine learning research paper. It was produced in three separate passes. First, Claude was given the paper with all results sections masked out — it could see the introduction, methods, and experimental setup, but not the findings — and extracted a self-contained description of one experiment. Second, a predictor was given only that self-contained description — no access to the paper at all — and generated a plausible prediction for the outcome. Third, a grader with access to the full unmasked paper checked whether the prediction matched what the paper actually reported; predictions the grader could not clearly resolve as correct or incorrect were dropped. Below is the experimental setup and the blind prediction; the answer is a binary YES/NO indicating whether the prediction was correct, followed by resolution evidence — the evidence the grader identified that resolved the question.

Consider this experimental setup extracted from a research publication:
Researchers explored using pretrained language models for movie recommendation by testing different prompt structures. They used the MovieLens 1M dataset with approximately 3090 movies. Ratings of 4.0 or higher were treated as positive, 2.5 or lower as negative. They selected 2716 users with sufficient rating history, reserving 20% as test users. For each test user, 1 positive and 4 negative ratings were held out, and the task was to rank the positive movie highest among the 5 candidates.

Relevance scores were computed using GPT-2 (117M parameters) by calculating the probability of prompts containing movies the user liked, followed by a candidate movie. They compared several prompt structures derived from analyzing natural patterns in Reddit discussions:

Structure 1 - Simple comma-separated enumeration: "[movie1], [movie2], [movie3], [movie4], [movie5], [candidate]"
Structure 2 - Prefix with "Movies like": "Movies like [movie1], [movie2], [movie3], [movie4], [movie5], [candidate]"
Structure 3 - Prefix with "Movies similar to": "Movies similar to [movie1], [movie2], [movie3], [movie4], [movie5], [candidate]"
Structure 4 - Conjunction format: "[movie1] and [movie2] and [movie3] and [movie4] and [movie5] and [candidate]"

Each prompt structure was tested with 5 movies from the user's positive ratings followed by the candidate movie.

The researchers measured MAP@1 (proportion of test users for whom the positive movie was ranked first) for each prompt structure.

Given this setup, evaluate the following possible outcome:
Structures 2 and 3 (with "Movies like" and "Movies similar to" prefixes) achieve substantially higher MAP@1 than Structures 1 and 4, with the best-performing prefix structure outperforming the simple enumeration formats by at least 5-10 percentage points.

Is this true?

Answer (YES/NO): NO